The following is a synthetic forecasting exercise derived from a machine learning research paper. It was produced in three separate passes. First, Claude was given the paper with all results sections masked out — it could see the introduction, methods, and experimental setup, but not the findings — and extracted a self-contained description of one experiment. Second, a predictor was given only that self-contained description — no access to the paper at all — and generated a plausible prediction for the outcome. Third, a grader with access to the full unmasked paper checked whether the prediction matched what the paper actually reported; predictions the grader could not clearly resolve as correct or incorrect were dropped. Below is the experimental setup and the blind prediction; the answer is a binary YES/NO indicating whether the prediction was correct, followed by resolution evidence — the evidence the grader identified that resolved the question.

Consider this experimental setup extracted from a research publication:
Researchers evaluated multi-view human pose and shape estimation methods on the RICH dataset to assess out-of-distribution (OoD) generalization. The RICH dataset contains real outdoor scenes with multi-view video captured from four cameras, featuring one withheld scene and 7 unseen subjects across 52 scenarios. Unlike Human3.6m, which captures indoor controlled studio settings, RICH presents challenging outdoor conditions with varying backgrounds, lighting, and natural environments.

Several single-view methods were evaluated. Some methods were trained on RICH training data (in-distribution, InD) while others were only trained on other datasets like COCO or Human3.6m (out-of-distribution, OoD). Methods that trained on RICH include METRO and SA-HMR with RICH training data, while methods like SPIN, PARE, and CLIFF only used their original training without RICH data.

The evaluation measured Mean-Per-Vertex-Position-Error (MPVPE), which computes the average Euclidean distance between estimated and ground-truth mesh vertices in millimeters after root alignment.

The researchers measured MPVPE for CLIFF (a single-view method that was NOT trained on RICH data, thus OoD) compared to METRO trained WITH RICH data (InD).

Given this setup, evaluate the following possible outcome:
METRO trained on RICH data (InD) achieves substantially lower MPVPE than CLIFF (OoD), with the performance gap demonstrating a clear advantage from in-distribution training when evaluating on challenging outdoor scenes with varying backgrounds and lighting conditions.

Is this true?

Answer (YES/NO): YES